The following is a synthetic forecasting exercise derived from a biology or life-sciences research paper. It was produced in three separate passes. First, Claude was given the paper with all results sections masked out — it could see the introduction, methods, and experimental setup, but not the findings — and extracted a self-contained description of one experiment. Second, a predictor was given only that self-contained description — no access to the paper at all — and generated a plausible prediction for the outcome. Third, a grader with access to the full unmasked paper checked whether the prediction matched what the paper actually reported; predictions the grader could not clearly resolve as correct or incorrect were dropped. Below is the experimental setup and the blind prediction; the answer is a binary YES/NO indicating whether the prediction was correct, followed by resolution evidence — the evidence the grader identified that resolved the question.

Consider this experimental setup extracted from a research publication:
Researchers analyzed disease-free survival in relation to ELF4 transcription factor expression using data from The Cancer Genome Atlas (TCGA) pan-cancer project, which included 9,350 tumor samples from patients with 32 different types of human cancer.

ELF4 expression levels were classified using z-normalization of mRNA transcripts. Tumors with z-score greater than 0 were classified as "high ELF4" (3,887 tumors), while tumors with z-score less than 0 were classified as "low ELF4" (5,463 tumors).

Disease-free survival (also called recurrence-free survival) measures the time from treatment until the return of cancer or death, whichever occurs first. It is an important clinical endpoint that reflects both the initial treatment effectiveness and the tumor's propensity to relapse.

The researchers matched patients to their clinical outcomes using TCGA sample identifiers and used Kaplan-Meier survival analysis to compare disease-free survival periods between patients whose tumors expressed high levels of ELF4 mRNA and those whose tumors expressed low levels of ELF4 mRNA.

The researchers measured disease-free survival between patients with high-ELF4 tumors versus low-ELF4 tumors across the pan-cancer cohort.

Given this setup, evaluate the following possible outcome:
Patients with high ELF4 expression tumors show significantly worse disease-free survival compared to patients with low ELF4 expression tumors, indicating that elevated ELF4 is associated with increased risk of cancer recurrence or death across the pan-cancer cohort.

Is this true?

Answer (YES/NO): YES